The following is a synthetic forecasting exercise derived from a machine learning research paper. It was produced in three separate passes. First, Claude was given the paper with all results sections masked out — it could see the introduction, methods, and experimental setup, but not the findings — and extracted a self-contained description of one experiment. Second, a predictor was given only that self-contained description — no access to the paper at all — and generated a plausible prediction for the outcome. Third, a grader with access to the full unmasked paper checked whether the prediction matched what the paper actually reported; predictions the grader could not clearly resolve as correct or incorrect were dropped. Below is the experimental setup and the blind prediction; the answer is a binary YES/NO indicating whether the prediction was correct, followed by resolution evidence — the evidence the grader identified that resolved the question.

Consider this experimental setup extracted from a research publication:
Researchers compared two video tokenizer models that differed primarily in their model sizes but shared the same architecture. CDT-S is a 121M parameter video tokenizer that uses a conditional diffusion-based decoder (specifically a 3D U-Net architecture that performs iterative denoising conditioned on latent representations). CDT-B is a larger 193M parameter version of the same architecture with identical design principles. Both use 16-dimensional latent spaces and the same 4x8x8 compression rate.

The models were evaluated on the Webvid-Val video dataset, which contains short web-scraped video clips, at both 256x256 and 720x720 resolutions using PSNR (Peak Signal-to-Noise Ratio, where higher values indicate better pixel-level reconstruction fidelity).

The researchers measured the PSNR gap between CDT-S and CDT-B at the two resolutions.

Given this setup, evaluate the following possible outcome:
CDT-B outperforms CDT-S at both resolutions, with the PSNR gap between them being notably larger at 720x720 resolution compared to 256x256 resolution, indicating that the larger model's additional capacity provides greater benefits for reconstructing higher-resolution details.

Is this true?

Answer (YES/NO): NO